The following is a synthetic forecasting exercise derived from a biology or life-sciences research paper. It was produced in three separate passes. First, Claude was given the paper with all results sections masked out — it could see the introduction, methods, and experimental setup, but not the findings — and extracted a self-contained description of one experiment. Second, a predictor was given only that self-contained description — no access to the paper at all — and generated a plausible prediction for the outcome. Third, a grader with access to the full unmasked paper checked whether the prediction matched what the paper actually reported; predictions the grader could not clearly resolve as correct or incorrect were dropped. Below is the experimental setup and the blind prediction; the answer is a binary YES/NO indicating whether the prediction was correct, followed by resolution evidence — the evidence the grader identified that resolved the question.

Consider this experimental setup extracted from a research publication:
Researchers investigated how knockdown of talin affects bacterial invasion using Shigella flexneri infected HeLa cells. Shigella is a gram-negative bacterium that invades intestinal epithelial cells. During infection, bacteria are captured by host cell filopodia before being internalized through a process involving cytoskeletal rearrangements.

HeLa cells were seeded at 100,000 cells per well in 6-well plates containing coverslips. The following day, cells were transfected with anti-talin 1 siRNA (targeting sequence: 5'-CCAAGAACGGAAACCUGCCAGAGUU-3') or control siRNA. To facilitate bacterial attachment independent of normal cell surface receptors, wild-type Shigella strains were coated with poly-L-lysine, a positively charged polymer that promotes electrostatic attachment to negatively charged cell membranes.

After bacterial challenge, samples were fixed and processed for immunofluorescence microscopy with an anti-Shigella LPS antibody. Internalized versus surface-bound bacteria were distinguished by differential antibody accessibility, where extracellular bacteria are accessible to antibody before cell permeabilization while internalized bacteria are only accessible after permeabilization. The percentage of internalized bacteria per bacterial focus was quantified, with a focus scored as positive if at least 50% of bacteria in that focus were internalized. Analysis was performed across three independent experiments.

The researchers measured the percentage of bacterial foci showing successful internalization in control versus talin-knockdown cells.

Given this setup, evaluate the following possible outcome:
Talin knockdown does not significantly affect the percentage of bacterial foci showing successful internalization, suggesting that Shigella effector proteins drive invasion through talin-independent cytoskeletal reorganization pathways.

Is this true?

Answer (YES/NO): NO